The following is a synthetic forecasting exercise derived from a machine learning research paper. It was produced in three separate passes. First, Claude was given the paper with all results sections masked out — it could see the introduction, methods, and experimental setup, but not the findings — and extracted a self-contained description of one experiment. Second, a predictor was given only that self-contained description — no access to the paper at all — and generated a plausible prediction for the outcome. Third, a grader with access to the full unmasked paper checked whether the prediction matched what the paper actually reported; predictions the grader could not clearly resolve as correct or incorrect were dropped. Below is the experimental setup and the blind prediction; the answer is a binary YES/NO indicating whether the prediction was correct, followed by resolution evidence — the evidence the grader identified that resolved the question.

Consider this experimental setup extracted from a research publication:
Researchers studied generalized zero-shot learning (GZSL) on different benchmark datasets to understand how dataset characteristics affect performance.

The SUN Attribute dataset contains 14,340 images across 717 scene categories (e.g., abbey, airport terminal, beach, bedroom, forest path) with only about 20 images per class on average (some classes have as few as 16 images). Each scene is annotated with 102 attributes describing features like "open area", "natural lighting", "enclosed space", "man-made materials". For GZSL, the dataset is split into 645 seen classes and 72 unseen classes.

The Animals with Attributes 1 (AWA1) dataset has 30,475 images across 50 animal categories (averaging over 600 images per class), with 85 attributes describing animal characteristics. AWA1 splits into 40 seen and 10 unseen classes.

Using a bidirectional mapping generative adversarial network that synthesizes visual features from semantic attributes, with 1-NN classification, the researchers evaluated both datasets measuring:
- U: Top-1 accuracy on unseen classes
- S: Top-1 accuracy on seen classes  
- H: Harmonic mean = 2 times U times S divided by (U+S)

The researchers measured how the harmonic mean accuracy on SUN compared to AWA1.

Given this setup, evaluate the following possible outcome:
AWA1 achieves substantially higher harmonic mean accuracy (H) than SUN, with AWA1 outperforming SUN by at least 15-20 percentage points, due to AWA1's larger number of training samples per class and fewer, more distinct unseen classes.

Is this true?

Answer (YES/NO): YES